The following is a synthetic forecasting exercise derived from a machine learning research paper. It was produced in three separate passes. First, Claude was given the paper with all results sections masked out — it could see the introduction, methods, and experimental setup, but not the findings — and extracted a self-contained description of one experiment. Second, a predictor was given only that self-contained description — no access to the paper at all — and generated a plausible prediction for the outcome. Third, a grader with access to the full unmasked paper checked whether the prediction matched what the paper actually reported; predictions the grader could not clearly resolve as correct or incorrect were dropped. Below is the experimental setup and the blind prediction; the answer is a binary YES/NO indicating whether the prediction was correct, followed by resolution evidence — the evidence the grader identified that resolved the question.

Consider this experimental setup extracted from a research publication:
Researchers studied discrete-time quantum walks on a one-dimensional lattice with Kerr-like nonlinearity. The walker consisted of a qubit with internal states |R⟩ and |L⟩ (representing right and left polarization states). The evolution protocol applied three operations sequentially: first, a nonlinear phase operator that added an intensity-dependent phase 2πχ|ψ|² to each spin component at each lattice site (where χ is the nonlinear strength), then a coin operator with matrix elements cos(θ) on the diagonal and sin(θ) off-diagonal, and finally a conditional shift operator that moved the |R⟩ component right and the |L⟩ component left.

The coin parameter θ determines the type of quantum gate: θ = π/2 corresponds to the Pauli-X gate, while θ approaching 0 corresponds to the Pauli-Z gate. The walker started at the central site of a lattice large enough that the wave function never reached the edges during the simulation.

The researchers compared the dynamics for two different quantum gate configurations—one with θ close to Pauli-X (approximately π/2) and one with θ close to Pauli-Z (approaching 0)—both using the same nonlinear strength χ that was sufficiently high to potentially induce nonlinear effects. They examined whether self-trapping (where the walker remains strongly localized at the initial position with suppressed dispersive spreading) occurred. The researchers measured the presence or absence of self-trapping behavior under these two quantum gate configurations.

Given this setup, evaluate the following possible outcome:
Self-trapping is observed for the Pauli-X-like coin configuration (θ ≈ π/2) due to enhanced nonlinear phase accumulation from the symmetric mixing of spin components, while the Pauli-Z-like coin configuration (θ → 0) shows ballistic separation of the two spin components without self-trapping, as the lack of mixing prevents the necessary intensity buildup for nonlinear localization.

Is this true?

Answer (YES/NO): YES